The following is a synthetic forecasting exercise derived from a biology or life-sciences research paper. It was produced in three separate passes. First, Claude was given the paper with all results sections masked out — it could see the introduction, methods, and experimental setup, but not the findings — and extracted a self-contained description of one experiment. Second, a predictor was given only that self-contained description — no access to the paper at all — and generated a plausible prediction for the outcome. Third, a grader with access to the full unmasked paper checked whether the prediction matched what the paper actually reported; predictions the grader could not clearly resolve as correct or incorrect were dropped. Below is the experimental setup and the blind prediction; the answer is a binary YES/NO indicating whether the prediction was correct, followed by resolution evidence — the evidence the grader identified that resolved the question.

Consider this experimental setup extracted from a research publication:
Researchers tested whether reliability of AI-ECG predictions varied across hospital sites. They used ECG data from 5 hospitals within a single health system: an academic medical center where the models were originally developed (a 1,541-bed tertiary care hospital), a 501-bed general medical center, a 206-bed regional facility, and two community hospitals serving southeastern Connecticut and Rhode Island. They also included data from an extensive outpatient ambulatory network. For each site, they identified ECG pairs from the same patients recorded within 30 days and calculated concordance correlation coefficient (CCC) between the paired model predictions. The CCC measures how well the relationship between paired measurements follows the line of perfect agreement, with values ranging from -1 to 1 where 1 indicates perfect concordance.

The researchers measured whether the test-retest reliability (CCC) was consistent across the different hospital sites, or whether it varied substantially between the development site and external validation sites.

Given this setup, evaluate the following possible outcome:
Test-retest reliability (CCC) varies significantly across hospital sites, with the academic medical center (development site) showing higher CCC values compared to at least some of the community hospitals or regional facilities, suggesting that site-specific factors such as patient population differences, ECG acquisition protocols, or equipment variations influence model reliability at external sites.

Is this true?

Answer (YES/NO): NO